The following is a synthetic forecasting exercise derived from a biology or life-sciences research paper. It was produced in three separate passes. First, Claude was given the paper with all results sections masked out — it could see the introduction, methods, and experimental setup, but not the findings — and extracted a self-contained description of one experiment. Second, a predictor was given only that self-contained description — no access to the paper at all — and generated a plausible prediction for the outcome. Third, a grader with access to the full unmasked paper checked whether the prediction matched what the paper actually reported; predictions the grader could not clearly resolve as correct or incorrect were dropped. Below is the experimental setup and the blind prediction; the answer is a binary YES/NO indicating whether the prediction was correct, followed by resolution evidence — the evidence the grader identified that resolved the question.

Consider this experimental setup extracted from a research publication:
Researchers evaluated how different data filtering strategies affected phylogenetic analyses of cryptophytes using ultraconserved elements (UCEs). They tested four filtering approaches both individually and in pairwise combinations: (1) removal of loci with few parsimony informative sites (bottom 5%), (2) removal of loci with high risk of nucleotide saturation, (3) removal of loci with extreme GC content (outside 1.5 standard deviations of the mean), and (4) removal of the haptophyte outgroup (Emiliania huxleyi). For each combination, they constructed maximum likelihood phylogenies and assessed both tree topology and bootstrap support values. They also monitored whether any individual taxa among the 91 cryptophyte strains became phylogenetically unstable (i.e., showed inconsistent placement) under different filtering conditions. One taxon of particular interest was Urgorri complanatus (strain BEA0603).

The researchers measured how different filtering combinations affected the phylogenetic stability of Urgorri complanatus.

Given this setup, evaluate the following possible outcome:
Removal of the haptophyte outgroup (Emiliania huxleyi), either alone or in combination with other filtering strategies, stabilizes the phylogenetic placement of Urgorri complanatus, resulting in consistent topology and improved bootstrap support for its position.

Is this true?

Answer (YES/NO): NO